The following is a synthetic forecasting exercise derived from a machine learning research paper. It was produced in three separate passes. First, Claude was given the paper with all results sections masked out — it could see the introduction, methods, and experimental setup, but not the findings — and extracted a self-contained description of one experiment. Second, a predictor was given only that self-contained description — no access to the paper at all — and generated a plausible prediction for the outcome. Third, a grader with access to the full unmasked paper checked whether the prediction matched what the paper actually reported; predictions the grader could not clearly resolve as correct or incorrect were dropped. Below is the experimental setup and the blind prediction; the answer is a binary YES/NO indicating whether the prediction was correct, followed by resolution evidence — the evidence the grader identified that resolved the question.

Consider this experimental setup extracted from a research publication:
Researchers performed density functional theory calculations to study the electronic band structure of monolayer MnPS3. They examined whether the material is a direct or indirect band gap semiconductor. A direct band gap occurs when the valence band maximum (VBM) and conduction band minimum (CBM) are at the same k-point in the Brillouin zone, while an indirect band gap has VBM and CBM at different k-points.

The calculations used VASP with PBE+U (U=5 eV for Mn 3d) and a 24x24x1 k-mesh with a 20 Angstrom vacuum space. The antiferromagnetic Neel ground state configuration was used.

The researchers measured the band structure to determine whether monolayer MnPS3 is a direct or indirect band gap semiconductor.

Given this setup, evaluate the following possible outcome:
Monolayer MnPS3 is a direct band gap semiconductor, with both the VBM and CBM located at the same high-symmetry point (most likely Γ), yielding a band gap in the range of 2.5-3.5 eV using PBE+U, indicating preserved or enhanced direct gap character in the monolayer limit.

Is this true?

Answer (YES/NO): NO